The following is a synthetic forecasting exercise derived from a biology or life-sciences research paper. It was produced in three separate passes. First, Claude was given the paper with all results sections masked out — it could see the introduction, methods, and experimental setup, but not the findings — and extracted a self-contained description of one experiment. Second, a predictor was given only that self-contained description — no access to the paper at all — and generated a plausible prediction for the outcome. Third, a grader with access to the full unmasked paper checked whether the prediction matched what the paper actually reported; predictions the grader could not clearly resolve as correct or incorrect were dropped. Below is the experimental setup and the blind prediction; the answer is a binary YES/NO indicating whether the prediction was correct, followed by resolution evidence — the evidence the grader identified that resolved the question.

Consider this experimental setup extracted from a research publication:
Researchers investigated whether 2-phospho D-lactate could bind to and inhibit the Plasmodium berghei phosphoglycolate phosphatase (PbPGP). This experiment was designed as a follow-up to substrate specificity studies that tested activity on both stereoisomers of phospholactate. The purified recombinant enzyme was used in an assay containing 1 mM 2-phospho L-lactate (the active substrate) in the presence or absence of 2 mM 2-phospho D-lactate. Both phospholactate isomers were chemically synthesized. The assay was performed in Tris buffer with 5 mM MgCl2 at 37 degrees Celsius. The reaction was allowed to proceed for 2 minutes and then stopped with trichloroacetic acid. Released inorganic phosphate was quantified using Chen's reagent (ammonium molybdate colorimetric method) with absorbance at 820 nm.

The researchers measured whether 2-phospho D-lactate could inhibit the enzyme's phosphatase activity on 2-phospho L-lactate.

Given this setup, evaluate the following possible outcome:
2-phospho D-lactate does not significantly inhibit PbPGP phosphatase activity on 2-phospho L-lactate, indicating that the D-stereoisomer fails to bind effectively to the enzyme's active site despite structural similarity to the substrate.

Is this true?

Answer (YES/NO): YES